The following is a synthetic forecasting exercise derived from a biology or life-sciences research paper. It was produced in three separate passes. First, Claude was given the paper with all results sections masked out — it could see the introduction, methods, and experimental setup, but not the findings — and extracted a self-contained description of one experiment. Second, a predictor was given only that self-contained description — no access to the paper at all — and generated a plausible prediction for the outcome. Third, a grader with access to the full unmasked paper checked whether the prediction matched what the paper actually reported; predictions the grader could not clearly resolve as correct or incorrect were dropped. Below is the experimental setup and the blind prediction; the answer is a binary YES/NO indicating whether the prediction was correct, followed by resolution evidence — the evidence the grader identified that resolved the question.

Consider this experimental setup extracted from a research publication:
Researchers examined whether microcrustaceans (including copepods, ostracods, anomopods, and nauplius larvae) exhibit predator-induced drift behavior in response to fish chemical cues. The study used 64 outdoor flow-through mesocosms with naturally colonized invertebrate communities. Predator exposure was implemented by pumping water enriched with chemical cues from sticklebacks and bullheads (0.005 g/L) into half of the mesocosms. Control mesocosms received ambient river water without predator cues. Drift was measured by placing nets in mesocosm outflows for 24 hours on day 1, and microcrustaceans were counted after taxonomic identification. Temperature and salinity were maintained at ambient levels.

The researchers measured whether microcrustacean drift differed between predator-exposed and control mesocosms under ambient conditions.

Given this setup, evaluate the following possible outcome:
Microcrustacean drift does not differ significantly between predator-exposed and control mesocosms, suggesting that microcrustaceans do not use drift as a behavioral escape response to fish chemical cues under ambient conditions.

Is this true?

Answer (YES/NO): NO